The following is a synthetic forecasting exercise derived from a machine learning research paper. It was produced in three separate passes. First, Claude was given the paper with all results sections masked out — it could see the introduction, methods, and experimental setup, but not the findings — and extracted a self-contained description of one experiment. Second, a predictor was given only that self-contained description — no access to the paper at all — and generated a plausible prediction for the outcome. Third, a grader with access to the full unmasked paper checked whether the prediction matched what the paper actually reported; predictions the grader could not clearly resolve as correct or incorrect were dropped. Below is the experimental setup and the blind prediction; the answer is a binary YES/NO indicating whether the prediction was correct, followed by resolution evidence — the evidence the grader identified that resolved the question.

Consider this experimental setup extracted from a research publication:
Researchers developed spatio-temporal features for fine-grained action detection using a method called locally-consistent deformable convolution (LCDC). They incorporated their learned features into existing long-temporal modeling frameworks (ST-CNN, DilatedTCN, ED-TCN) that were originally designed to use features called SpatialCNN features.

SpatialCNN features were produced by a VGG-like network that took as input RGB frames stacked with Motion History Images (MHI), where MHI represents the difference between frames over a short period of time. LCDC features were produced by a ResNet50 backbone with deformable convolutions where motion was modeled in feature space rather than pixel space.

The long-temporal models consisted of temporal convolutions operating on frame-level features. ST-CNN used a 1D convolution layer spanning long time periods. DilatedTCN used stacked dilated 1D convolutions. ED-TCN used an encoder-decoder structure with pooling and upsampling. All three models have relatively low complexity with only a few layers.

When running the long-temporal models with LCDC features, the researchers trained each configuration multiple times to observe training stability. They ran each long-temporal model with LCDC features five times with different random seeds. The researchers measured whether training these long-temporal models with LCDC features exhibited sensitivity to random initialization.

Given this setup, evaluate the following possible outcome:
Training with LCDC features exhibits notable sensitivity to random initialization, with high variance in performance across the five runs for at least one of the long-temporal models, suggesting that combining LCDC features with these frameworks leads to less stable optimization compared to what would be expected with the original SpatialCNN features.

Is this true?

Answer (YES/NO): NO